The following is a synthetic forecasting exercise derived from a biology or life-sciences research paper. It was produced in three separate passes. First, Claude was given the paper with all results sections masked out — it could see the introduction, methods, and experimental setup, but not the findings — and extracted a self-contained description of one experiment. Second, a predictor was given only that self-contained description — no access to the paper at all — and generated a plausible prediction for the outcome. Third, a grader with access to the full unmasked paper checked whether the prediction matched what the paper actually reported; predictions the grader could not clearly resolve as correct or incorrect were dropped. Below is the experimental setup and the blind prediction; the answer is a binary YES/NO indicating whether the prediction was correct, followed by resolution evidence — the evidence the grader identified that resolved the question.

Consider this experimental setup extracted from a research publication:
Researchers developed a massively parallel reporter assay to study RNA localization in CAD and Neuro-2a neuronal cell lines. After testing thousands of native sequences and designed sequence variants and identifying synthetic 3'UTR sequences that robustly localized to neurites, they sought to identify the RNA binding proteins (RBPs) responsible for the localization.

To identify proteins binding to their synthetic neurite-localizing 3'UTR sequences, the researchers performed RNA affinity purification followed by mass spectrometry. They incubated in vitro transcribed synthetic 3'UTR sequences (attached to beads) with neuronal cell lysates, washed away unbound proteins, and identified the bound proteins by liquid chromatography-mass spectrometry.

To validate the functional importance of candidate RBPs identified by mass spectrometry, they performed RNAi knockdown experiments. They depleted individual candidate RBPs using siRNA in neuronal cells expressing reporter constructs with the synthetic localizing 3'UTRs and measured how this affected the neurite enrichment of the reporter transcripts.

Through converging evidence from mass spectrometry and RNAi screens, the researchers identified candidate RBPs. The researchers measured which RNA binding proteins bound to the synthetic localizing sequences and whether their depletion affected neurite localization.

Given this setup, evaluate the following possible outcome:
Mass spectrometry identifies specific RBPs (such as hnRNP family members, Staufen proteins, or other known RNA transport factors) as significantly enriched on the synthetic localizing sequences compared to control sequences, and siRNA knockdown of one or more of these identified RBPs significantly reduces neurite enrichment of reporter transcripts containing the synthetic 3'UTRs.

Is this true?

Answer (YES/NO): NO